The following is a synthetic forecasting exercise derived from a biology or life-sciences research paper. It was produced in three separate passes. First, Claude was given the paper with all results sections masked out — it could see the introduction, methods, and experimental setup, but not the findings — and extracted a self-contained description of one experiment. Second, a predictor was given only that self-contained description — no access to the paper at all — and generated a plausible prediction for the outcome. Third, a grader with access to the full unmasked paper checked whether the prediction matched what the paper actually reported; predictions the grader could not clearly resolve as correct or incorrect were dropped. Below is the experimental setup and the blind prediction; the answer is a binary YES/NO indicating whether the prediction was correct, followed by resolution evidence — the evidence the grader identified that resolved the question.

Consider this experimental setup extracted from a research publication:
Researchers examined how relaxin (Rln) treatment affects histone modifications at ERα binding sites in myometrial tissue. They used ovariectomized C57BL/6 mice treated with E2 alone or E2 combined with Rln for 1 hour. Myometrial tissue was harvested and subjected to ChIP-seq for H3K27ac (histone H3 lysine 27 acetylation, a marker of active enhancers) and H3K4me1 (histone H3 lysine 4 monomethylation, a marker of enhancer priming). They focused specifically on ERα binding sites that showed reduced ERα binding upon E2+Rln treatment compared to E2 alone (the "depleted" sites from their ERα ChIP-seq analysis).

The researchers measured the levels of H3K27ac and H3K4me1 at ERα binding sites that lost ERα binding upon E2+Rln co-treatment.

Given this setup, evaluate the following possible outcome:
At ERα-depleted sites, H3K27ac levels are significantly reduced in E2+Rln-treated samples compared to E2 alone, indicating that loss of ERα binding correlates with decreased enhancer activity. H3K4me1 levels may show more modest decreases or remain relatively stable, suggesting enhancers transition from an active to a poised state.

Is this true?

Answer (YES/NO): NO